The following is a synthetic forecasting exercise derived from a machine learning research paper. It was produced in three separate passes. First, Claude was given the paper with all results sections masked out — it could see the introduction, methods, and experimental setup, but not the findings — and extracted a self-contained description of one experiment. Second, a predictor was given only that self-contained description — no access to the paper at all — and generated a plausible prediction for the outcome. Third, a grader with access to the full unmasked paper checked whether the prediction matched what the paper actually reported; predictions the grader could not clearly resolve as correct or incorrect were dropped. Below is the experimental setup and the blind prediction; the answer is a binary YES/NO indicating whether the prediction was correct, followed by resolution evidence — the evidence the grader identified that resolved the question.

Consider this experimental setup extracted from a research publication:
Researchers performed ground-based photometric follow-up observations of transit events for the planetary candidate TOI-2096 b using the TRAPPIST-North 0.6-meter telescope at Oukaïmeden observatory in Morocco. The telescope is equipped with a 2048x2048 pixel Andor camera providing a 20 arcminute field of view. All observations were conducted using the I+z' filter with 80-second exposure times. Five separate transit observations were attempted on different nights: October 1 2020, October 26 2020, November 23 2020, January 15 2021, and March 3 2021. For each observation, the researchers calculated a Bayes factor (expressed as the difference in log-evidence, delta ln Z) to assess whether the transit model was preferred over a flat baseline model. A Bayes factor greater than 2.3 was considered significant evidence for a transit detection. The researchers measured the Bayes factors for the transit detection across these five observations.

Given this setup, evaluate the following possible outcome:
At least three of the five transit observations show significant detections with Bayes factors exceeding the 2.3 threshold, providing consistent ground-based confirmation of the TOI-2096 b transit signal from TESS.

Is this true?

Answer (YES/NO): YES